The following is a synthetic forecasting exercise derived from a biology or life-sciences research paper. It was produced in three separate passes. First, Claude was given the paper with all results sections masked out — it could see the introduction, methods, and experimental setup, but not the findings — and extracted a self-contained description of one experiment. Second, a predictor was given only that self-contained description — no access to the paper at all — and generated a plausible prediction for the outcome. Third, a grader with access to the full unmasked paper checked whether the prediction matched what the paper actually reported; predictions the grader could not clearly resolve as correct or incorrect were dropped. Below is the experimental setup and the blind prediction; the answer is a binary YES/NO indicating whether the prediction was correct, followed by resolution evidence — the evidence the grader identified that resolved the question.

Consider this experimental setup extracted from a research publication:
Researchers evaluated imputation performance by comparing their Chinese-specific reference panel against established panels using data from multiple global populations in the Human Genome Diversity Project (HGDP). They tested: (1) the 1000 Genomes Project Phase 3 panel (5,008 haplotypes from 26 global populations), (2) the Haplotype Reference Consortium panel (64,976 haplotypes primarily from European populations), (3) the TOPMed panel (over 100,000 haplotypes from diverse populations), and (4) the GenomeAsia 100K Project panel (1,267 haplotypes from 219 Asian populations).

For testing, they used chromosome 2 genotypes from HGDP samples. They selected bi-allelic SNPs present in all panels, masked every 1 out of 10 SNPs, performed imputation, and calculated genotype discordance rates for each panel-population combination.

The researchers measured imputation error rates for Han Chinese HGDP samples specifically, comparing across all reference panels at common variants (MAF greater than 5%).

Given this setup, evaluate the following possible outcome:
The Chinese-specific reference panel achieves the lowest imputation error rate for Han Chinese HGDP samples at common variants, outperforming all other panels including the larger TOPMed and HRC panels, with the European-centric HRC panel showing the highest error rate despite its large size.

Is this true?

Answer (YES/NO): NO